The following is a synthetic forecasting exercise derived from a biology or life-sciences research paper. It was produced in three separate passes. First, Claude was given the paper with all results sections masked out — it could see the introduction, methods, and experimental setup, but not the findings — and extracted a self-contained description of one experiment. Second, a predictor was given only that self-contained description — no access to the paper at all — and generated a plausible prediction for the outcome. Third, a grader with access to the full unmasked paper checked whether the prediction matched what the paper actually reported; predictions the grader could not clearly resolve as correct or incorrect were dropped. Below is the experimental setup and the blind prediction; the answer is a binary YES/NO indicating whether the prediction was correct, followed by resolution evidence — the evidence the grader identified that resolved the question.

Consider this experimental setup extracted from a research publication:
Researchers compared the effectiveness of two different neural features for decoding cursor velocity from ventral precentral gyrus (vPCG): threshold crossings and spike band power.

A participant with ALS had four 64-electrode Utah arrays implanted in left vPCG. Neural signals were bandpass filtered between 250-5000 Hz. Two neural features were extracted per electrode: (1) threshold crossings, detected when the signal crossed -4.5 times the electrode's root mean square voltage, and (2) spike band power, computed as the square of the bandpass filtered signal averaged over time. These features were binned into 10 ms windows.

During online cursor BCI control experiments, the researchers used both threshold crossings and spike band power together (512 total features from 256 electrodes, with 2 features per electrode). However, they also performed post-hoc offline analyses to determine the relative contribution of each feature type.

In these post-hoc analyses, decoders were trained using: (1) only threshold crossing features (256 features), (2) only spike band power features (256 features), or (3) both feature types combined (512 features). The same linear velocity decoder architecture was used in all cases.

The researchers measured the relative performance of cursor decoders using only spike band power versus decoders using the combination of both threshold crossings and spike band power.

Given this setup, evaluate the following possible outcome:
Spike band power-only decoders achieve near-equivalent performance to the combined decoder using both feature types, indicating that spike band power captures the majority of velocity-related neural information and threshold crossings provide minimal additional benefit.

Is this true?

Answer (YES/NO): YES